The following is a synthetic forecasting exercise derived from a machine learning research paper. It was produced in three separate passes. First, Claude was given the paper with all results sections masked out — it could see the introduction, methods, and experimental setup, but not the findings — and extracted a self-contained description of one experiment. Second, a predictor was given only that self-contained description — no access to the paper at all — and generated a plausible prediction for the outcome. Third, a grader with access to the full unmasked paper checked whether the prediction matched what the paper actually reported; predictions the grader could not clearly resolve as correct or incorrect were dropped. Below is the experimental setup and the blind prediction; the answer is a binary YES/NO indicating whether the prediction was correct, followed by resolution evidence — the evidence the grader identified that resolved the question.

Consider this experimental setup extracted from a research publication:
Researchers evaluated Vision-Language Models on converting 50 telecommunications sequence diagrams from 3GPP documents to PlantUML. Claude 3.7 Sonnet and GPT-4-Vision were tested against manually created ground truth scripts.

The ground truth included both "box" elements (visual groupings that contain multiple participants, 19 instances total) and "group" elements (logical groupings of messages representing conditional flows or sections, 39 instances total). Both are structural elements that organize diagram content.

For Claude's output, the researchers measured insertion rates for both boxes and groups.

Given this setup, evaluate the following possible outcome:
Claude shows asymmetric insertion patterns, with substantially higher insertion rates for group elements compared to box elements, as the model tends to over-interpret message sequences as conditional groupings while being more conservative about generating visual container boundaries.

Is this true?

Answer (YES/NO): NO